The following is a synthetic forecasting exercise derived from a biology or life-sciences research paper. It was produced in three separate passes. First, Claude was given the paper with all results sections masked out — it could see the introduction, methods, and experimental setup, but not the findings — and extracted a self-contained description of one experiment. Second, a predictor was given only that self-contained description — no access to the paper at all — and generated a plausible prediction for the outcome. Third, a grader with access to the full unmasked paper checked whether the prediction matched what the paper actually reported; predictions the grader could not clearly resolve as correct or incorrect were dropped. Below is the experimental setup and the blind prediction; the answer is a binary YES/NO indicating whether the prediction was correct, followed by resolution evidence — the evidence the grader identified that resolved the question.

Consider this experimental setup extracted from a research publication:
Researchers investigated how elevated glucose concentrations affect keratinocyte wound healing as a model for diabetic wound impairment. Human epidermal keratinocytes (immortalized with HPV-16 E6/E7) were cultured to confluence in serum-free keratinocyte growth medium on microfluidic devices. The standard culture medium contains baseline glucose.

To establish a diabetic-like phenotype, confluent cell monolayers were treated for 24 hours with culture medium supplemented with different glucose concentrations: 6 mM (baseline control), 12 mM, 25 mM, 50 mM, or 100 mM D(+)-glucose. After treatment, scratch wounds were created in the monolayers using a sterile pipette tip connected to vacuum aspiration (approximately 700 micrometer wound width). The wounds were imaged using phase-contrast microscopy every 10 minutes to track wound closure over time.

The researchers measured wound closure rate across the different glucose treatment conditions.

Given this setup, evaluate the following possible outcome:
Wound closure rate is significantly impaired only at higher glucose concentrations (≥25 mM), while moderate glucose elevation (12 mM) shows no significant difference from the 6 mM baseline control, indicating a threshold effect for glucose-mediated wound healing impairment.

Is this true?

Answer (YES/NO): NO